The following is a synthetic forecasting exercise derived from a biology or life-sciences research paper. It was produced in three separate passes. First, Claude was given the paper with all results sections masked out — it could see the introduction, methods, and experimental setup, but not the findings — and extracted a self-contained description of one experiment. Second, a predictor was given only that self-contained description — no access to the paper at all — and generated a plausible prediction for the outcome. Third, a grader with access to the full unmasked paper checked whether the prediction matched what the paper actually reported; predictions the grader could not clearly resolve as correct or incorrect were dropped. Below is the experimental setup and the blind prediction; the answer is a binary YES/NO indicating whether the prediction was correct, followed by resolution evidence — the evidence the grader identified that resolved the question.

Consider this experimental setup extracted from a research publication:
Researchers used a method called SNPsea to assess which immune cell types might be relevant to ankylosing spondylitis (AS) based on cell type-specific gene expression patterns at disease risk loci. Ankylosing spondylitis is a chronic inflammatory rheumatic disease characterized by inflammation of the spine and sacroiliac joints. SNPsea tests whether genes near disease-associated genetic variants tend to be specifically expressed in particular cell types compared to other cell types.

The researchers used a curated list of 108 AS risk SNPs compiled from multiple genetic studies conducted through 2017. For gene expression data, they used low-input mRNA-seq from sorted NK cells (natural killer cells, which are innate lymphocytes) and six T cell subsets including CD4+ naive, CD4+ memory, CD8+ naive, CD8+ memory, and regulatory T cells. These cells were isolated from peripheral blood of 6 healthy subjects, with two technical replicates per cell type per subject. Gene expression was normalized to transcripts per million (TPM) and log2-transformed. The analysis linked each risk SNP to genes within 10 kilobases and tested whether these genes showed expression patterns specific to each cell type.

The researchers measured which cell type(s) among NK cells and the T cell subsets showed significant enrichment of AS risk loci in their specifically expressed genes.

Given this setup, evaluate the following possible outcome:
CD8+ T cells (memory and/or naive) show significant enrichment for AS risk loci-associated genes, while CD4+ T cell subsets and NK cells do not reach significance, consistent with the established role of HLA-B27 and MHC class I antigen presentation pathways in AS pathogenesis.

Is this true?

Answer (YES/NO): NO